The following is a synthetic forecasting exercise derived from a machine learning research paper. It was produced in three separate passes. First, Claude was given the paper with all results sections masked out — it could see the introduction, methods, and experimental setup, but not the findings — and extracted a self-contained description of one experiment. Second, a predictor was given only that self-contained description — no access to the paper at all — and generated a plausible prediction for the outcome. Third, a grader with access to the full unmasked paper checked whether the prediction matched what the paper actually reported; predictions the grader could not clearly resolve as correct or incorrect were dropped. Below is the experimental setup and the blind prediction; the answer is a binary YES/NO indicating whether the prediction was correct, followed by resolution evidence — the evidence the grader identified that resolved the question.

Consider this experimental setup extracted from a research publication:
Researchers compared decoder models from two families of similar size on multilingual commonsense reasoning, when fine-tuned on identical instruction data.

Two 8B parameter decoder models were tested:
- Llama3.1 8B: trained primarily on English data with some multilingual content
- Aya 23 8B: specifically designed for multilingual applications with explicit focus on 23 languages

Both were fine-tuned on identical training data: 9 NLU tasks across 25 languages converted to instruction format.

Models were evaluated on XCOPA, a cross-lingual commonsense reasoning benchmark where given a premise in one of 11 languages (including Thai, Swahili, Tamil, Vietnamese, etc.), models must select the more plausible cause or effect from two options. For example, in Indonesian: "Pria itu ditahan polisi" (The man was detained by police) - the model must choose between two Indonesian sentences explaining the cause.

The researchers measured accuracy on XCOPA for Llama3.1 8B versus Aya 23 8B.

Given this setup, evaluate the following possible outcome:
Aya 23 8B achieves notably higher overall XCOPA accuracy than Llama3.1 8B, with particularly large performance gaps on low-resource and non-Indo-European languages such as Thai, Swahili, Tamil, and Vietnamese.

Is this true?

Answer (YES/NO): NO